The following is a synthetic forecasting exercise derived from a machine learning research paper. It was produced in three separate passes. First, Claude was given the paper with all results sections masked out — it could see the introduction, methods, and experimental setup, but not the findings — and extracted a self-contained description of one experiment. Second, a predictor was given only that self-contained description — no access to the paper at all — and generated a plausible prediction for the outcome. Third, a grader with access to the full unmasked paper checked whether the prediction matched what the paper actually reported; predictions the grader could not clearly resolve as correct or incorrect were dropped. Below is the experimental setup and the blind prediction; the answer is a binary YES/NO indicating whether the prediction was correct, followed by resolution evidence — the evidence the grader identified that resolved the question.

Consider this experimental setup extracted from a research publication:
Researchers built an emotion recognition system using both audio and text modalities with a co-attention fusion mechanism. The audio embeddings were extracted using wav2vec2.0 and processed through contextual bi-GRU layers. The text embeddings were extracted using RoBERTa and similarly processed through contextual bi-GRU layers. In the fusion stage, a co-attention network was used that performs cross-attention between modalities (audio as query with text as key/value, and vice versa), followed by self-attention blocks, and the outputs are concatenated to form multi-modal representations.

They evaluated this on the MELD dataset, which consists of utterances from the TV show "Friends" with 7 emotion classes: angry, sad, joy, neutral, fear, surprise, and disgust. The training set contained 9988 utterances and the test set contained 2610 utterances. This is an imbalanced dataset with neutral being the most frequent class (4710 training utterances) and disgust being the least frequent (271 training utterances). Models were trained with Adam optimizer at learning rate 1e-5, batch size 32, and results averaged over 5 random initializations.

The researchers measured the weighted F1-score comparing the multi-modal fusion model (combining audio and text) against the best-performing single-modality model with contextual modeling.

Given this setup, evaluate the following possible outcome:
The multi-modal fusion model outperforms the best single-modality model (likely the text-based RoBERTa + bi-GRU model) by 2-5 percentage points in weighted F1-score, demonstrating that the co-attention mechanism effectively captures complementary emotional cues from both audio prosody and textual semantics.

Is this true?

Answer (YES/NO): NO